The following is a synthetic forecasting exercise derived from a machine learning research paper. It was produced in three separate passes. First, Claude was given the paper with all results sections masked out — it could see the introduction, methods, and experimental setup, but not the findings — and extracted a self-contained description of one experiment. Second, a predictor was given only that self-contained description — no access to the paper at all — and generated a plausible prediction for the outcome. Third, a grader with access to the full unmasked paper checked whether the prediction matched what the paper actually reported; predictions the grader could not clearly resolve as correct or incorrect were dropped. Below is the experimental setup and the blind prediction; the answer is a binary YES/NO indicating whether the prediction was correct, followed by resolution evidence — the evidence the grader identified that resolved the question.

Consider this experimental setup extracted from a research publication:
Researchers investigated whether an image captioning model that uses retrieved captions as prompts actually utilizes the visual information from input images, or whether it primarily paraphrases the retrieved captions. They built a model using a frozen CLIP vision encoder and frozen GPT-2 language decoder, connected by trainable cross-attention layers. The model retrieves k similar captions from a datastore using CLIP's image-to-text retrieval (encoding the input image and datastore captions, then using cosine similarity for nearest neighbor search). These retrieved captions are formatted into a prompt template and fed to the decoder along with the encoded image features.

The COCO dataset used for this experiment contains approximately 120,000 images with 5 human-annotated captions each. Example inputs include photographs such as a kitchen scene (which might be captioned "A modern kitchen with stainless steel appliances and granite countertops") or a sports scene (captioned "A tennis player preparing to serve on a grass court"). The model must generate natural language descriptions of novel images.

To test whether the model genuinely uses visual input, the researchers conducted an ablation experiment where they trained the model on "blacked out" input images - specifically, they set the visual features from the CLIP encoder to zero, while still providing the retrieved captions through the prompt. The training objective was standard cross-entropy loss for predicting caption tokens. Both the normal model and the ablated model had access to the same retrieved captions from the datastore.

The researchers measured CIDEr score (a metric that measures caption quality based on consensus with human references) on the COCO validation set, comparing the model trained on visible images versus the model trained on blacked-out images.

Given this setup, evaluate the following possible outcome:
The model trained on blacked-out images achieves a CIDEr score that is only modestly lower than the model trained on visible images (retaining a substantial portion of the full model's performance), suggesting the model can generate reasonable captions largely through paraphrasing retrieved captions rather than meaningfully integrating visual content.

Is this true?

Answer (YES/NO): NO